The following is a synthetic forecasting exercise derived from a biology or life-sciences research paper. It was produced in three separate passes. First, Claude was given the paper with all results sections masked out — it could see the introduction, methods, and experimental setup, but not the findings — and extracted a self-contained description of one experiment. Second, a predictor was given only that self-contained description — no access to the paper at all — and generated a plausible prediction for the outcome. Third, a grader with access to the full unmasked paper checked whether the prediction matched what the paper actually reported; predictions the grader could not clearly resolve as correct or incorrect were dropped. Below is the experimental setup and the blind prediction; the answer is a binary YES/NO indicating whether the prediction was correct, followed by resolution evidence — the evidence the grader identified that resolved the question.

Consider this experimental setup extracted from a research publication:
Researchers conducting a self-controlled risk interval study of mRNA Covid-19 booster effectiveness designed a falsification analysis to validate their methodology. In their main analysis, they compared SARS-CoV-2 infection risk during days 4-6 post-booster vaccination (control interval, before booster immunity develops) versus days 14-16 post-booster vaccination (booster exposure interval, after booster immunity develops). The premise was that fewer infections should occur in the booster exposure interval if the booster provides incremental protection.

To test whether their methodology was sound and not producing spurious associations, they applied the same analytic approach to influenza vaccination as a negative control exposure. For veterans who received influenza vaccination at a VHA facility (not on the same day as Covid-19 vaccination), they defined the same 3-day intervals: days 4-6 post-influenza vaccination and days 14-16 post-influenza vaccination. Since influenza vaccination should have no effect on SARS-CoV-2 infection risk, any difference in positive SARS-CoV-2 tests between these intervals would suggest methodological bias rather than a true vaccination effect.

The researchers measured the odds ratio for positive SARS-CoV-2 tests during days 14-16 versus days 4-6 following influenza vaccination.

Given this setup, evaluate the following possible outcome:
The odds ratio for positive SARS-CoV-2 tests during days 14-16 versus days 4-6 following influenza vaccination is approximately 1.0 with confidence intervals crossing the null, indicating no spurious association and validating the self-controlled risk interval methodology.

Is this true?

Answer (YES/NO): NO